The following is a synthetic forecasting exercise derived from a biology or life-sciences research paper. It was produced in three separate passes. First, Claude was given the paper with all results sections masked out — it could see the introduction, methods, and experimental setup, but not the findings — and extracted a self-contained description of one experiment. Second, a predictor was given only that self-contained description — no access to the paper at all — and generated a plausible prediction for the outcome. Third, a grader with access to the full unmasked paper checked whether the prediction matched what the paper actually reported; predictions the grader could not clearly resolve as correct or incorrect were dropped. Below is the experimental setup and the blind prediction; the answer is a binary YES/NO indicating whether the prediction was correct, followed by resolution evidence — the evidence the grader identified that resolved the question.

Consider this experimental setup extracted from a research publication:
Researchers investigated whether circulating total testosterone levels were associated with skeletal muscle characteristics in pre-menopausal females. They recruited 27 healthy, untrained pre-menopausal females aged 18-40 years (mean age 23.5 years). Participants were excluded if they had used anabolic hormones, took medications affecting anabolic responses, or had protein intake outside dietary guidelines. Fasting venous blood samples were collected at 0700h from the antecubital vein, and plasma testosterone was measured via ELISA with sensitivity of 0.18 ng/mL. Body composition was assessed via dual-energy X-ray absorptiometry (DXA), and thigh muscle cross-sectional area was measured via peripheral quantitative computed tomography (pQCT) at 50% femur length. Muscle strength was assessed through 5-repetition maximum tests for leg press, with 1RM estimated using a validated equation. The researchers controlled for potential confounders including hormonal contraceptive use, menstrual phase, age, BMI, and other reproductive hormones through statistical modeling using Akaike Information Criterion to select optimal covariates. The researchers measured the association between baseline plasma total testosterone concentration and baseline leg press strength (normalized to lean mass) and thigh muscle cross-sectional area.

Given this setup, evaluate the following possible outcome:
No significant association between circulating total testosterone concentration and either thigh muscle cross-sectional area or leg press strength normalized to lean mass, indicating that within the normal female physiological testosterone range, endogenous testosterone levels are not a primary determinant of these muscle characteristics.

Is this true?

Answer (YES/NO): YES